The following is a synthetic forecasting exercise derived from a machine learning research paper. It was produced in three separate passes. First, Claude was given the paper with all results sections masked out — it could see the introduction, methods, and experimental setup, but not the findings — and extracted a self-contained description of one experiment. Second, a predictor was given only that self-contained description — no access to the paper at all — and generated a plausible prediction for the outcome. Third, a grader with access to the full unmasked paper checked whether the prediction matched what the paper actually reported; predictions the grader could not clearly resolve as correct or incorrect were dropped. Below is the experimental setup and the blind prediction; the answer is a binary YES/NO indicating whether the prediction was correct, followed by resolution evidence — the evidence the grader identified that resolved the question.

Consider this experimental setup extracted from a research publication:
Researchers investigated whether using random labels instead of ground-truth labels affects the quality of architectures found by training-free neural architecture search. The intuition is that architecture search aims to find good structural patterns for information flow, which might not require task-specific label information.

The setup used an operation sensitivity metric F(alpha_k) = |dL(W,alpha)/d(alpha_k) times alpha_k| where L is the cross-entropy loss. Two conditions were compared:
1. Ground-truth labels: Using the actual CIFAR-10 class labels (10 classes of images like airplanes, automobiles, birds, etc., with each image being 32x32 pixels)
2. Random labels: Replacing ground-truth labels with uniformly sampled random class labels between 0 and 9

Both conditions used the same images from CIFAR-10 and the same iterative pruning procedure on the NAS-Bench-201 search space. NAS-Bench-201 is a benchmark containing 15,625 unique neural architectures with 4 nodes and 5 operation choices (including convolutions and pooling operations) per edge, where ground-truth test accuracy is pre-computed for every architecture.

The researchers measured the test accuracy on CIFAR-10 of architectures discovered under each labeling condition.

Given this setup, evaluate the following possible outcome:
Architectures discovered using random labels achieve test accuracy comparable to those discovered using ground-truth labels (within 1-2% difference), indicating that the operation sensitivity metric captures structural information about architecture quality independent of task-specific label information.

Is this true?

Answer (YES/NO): YES